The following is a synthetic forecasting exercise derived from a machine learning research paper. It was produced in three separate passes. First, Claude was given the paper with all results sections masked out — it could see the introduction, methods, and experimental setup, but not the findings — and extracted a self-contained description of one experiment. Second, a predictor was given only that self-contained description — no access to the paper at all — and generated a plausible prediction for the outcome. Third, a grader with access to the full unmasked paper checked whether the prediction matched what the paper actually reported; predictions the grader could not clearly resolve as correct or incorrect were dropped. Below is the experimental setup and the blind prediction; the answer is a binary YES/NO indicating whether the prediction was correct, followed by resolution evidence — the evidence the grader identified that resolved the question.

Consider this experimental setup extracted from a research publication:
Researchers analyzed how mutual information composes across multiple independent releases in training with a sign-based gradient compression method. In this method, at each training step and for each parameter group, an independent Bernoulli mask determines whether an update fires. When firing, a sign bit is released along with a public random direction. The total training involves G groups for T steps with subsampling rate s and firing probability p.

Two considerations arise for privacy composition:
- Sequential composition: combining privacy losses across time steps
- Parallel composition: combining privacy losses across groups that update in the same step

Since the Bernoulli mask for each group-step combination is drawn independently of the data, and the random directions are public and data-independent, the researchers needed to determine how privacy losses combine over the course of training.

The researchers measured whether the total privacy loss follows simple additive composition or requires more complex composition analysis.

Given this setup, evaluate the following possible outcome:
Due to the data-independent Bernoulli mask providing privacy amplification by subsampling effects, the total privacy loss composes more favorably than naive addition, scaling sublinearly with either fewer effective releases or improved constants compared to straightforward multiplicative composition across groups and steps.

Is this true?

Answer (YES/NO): NO